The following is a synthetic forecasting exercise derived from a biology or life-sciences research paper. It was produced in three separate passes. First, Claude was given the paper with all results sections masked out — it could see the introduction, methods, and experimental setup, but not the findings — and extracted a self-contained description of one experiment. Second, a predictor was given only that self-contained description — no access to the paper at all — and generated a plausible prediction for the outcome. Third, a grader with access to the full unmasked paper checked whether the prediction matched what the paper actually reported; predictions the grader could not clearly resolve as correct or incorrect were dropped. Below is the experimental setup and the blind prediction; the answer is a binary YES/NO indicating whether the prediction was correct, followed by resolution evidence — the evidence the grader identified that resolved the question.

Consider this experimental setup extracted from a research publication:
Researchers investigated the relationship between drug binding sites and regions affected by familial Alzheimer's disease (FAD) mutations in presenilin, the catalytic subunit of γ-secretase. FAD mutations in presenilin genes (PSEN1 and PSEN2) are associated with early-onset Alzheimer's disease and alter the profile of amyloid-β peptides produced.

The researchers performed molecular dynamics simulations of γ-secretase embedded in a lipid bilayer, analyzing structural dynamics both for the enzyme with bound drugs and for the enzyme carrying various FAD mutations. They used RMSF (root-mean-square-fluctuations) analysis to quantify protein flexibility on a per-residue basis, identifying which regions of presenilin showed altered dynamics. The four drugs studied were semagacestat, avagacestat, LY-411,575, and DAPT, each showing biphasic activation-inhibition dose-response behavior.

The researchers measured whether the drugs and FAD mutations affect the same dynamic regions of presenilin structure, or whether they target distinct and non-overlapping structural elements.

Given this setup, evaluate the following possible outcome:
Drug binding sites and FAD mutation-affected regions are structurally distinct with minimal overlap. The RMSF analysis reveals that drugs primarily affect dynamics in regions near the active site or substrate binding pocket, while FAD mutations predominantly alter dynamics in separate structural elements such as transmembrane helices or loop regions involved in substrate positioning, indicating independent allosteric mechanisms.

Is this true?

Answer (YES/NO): NO